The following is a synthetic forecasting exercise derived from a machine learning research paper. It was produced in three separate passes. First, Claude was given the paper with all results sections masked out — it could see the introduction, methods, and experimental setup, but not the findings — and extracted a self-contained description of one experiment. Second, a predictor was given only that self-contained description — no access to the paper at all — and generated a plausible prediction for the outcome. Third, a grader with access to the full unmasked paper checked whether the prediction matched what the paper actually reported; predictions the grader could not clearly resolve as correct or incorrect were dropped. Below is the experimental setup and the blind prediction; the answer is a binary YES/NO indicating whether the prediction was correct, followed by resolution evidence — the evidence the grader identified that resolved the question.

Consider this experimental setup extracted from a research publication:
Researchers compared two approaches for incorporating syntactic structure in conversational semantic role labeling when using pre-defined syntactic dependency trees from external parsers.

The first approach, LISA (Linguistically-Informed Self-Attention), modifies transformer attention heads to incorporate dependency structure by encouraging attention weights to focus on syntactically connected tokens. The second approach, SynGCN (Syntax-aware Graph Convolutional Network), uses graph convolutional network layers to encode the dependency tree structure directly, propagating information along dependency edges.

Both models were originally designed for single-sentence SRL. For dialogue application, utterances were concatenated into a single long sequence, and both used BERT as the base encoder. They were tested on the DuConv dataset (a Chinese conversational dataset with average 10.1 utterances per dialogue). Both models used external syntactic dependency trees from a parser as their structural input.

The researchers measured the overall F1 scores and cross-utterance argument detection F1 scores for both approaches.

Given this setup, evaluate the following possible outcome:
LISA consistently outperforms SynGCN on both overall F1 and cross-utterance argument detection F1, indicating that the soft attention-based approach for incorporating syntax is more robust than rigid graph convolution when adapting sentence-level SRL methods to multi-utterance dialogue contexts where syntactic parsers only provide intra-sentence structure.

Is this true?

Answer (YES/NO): NO